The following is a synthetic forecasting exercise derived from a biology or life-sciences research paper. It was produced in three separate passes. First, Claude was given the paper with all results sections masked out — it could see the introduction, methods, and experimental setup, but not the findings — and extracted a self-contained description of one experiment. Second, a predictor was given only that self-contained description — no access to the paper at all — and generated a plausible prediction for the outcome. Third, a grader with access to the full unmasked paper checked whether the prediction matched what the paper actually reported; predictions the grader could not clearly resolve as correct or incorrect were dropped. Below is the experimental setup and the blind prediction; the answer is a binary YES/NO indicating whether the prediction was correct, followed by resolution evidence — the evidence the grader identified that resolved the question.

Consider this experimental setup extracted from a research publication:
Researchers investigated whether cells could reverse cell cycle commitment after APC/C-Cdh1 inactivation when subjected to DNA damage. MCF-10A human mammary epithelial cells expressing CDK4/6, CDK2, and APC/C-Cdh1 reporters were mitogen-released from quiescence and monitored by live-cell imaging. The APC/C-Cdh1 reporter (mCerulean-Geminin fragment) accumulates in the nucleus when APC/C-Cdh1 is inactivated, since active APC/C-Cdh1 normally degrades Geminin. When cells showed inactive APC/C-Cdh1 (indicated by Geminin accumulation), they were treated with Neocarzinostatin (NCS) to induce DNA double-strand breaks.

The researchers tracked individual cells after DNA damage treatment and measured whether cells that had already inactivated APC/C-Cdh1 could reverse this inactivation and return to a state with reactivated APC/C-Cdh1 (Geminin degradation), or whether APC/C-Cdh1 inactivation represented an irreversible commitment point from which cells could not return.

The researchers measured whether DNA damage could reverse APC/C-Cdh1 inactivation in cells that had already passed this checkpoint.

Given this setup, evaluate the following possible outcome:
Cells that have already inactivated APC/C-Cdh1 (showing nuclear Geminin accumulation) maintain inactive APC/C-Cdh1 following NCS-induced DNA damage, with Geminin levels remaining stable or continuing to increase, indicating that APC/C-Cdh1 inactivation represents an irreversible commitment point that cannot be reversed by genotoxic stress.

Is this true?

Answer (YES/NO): NO